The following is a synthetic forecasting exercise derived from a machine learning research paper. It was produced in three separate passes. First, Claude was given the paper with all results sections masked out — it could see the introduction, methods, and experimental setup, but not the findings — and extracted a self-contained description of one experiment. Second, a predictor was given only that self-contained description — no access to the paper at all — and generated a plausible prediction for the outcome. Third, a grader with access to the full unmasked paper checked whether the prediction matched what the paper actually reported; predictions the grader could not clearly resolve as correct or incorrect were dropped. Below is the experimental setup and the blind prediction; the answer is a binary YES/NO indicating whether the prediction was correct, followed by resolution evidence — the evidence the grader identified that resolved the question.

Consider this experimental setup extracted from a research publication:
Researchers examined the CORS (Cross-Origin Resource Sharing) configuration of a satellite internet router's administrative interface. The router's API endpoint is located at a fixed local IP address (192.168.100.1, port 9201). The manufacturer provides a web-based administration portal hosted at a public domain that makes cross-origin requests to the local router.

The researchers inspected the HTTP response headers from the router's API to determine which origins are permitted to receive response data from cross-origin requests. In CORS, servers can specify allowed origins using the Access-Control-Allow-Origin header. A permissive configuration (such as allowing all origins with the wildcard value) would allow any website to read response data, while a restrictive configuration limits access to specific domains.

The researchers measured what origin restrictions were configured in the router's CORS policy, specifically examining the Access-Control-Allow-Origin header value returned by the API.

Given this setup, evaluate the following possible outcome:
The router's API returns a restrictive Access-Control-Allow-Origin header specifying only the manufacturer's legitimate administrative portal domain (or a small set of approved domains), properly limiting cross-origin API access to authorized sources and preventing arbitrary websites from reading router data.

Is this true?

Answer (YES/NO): YES